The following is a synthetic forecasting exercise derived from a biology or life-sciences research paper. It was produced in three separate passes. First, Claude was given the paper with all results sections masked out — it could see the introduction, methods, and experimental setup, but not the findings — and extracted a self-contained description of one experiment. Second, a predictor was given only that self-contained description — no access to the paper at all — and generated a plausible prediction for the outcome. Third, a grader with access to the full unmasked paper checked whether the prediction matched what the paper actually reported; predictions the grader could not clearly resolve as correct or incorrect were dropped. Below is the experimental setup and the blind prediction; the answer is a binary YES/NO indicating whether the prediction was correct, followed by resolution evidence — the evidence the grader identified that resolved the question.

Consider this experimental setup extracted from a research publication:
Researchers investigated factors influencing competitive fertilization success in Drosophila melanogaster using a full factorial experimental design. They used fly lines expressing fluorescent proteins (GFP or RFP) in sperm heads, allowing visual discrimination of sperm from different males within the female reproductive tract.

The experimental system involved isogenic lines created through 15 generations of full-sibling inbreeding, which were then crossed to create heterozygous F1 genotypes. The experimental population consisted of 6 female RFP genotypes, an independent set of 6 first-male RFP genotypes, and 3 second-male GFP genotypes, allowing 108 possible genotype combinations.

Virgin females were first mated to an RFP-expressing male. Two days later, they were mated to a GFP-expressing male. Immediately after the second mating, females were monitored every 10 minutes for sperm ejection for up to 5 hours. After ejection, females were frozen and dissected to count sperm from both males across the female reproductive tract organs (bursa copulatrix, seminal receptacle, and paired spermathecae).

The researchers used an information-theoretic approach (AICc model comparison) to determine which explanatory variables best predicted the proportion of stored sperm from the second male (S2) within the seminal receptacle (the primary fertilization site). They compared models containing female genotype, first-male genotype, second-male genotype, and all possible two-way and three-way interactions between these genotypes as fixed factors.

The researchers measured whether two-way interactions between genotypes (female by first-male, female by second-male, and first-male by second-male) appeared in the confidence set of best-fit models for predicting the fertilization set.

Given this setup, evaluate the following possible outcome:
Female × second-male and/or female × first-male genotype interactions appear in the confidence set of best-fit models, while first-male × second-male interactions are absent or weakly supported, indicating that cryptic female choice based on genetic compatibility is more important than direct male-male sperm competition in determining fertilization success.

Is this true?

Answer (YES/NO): NO